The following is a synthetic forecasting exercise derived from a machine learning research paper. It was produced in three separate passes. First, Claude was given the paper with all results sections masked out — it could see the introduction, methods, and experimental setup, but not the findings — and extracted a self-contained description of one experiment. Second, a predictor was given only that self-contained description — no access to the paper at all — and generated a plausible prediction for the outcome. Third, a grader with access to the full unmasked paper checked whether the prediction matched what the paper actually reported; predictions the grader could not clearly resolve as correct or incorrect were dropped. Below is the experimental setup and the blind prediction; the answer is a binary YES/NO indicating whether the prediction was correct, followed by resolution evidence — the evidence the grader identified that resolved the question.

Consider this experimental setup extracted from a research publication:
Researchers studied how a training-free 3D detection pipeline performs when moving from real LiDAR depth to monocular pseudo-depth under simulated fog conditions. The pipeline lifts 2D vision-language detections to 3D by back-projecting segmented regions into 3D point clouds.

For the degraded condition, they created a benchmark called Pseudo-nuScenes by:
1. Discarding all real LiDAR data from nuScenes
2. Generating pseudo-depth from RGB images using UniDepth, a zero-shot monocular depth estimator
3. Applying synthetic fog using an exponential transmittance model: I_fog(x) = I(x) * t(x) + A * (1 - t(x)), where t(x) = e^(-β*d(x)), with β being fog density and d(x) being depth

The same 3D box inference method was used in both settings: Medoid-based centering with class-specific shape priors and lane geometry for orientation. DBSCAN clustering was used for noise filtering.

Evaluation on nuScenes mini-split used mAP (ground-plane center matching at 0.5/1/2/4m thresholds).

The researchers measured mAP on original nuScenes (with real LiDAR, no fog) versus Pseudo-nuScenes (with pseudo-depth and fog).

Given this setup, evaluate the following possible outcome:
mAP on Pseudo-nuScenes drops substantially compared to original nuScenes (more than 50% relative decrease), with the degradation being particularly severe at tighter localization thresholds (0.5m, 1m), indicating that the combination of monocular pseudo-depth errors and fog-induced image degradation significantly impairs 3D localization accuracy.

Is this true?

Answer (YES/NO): NO